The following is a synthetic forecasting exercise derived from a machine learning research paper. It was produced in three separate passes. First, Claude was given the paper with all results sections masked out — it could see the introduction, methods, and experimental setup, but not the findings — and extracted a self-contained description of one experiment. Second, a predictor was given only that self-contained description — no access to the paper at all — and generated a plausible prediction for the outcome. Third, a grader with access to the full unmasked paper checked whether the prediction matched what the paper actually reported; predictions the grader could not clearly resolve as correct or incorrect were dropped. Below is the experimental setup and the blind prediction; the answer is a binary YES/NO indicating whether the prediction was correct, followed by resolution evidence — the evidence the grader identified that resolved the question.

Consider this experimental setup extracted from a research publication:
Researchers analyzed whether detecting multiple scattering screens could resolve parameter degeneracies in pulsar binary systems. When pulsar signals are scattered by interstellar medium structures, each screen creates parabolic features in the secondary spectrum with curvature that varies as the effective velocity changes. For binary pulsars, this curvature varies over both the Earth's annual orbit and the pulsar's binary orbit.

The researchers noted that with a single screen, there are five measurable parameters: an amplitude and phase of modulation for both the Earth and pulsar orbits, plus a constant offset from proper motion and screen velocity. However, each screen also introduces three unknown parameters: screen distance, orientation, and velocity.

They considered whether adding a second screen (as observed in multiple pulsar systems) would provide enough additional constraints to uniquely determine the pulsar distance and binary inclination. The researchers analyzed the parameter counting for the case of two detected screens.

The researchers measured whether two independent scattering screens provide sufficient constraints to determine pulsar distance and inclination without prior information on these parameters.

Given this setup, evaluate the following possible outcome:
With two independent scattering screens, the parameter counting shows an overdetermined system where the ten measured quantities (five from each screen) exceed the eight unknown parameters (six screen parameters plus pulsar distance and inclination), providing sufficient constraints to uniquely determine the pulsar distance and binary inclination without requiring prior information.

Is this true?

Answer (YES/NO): YES